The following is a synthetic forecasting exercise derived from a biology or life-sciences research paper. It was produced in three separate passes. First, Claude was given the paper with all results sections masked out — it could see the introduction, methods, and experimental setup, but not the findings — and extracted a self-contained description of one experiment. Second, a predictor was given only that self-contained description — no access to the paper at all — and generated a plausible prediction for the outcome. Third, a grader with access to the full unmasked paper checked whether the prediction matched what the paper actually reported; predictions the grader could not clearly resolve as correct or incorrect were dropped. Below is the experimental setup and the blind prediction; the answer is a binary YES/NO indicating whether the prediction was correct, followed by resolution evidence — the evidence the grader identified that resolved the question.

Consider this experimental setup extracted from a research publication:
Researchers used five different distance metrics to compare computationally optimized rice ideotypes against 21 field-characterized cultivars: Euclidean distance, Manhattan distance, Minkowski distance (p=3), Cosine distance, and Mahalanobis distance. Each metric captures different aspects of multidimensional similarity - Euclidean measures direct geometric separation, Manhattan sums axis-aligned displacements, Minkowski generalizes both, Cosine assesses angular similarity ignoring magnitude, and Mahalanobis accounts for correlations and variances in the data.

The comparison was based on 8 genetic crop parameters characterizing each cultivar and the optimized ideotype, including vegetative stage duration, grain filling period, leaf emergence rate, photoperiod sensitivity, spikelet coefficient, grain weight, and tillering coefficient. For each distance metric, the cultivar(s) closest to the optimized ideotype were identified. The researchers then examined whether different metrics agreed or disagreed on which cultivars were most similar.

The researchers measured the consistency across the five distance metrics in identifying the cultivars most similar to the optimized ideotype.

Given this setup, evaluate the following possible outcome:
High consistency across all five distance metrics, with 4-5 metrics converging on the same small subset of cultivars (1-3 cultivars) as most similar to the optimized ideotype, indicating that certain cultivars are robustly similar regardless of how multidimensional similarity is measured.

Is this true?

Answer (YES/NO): NO